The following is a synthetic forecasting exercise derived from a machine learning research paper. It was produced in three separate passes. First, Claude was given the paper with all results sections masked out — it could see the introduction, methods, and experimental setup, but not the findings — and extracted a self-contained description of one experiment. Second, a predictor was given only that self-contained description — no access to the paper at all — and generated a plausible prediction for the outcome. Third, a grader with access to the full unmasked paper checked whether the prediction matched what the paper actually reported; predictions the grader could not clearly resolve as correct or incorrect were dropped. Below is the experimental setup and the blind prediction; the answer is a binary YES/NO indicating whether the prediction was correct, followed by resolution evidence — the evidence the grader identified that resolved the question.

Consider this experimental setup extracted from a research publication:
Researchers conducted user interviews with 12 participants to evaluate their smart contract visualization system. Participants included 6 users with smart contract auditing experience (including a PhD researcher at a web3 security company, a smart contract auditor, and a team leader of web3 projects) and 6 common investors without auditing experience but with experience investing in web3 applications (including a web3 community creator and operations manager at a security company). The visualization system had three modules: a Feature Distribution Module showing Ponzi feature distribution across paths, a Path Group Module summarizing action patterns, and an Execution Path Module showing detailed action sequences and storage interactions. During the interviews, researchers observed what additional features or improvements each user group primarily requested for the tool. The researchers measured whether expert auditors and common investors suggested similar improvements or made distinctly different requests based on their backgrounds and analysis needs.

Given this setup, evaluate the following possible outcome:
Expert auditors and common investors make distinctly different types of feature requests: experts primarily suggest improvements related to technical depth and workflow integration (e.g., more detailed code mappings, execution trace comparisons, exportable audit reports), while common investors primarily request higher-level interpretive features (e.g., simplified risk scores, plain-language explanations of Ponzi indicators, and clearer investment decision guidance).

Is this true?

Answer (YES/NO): YES